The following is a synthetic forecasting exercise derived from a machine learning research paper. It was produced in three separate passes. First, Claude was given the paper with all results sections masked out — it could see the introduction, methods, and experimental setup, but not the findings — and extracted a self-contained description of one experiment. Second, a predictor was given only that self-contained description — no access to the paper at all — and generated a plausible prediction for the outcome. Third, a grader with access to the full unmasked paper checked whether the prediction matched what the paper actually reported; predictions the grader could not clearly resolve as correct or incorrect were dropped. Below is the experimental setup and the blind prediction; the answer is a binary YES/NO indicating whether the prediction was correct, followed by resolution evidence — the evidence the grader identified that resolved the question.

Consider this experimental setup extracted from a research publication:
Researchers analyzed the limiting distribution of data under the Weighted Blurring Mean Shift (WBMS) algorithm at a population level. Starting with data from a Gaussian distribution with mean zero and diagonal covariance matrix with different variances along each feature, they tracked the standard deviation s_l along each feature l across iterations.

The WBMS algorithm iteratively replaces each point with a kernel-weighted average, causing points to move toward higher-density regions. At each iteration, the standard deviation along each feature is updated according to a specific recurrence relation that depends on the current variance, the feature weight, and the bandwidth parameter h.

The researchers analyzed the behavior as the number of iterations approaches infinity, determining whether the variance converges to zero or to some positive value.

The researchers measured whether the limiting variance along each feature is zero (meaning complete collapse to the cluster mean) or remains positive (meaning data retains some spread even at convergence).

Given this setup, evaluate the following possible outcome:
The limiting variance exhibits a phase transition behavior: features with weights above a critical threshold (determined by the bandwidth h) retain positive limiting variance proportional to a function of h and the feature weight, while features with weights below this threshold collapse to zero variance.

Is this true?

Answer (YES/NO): NO